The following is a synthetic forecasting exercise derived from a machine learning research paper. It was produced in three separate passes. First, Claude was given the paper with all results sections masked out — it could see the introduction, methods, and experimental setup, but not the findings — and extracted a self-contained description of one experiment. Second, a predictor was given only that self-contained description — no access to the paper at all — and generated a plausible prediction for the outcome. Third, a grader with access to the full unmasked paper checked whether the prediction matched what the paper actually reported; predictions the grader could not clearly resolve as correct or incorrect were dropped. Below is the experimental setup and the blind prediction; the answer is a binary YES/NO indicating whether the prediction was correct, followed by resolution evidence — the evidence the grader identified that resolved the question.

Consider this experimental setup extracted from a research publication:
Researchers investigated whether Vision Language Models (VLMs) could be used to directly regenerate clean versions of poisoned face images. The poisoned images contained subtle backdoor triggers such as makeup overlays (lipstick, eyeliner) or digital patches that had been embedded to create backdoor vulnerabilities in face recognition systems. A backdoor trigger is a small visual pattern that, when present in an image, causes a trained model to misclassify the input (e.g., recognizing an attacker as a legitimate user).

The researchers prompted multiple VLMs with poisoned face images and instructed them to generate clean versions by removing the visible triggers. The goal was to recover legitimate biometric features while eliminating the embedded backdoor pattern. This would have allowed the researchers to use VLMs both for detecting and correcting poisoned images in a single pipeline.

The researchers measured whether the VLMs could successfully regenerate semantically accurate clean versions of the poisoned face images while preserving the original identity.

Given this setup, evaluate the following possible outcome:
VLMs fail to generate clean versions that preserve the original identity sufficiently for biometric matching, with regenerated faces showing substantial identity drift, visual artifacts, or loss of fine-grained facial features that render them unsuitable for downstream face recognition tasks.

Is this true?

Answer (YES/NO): YES